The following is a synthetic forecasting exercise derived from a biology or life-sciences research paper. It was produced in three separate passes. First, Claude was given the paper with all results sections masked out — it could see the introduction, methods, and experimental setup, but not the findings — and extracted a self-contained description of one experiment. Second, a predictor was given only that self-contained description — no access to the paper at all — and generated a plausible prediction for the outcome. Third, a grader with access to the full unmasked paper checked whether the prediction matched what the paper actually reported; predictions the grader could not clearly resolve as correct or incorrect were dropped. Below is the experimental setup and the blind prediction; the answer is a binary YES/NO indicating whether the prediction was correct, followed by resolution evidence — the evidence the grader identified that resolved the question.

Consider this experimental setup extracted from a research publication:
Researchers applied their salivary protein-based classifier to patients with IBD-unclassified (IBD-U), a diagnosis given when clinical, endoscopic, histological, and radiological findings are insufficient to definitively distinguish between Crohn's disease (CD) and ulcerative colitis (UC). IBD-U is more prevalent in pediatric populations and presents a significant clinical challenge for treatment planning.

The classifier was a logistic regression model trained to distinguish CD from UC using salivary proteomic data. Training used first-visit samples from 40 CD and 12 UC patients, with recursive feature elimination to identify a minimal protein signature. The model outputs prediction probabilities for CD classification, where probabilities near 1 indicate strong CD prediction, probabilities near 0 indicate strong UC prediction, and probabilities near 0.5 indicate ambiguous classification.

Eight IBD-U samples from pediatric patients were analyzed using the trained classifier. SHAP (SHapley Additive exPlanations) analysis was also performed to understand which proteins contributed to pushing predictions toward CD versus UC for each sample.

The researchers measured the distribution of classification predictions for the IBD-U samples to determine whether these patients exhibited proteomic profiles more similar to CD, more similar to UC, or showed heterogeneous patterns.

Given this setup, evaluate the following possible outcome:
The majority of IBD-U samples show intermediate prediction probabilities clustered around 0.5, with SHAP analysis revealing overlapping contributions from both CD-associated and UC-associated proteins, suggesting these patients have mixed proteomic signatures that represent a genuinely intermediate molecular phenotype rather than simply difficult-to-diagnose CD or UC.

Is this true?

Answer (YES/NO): NO